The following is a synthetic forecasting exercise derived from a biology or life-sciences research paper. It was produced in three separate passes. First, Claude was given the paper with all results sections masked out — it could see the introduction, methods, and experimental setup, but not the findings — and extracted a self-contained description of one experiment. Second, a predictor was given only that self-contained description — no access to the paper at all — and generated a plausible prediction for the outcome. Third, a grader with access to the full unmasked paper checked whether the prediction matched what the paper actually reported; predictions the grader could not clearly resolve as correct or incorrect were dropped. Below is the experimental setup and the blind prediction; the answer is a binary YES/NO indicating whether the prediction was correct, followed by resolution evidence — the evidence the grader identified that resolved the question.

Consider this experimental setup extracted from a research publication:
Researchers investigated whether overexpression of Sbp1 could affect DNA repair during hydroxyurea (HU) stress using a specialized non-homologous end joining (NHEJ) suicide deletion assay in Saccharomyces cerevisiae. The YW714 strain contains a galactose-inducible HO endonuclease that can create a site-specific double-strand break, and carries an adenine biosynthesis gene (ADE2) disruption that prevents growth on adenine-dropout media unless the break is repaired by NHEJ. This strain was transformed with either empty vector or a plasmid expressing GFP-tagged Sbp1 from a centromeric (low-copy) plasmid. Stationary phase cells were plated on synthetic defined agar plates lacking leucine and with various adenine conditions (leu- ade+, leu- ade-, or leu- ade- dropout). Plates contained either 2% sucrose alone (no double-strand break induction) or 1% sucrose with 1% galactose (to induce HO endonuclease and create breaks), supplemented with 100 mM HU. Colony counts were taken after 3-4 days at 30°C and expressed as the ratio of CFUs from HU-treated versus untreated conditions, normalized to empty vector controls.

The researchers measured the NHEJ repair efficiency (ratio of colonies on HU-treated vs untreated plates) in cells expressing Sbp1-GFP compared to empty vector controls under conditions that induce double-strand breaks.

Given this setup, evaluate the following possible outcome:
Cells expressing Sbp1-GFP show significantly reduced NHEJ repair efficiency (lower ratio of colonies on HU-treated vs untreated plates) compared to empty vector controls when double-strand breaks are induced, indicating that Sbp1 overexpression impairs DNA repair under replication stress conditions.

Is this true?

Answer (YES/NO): NO